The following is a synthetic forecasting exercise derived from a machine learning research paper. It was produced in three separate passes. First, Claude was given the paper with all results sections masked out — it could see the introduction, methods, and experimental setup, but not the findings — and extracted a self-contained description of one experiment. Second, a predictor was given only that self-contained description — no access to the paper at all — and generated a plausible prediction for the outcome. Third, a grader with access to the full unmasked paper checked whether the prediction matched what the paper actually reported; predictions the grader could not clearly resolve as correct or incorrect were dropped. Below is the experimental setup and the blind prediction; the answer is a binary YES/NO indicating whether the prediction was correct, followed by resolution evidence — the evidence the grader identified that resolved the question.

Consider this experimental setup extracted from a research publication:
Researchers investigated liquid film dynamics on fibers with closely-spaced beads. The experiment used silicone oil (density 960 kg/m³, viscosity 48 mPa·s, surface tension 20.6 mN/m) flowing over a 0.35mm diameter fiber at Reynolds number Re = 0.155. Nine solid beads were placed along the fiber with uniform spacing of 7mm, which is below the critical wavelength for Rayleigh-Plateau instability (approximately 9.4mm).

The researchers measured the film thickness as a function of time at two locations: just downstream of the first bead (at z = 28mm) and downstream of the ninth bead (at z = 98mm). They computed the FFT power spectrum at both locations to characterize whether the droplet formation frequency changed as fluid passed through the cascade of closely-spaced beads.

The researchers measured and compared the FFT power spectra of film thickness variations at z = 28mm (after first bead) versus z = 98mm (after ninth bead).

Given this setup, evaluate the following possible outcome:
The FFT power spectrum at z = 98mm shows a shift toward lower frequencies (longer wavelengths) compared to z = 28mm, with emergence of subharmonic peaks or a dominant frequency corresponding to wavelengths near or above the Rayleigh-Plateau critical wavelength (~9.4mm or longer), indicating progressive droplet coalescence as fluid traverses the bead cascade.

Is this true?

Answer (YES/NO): NO